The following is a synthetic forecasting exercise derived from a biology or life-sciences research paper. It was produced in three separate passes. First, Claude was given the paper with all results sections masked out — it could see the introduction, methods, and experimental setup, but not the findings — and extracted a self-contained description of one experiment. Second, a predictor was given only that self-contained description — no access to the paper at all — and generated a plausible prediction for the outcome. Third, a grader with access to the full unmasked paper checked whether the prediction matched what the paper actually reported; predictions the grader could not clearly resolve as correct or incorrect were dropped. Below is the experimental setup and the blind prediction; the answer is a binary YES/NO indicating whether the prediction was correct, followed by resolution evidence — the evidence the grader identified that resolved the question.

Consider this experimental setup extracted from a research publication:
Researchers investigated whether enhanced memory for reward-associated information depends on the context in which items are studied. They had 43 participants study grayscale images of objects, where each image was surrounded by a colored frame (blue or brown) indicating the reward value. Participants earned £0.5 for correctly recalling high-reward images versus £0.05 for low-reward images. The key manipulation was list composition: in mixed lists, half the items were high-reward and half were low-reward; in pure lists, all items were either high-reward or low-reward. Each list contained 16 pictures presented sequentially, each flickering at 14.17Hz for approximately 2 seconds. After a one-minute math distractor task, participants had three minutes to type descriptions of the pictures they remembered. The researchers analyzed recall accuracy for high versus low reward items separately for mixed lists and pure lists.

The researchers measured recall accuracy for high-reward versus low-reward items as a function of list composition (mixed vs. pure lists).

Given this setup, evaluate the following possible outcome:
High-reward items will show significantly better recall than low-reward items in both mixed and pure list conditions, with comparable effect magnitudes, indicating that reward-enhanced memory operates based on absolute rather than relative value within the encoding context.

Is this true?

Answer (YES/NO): NO